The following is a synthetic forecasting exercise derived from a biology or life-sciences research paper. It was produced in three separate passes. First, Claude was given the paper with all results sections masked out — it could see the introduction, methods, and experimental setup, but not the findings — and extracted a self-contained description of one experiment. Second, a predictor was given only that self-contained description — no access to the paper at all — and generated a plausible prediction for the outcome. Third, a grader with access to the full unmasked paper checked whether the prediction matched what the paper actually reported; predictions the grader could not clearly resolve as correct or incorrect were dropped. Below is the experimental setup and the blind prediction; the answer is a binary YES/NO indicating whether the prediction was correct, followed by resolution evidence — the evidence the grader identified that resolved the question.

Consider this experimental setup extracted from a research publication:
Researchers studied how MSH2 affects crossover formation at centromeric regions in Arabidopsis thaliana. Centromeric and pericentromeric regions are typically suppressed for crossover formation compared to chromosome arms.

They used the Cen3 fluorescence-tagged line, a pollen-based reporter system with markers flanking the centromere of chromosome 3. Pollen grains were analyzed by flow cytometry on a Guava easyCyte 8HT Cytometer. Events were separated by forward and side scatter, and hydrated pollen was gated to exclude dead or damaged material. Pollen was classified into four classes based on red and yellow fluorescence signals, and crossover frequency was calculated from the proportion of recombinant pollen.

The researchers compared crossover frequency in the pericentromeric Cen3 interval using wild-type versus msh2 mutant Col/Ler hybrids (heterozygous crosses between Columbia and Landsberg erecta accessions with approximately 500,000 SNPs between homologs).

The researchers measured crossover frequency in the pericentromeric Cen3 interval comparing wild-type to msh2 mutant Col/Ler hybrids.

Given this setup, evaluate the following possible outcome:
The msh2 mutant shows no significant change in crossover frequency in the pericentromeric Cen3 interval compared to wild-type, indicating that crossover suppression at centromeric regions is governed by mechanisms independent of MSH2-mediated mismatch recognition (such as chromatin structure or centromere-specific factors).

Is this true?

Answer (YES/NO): NO